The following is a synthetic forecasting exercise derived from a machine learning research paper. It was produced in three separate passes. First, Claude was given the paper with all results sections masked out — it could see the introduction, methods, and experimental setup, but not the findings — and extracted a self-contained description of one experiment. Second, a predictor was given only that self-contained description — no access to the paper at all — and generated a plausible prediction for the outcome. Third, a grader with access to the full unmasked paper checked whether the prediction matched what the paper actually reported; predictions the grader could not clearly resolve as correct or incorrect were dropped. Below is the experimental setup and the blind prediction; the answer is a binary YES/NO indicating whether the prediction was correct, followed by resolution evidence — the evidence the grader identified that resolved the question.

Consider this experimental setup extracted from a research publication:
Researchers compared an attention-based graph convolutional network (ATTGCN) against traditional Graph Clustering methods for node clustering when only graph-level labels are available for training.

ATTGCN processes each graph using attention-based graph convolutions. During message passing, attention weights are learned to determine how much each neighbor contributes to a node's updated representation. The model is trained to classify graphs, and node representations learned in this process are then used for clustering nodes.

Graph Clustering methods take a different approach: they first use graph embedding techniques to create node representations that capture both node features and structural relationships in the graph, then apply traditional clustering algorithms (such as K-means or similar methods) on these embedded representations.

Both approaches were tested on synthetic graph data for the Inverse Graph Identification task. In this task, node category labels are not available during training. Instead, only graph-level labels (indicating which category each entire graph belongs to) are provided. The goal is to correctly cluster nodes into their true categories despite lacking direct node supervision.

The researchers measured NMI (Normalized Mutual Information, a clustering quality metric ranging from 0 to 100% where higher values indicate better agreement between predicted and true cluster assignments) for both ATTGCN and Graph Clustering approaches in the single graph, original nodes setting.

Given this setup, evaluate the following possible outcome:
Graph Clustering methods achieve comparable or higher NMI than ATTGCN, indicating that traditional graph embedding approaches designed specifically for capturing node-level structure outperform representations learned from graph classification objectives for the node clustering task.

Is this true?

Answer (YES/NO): YES